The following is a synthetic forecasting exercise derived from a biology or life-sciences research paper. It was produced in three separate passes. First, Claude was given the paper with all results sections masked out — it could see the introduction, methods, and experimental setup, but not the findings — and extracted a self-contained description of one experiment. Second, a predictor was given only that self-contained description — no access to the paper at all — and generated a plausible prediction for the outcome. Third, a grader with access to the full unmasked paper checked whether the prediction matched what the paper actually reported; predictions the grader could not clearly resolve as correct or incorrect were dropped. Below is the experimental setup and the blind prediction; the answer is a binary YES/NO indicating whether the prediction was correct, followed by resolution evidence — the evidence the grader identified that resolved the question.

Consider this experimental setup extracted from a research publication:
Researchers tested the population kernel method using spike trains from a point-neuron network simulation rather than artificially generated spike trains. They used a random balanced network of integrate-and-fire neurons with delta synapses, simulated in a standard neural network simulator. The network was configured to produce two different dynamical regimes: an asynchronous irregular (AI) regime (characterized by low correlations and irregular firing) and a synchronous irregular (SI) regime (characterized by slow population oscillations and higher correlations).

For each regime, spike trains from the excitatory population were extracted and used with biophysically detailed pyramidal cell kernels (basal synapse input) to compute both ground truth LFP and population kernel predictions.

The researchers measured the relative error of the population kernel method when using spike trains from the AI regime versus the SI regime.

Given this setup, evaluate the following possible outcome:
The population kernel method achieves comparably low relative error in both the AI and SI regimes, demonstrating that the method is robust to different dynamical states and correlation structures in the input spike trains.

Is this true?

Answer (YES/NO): NO